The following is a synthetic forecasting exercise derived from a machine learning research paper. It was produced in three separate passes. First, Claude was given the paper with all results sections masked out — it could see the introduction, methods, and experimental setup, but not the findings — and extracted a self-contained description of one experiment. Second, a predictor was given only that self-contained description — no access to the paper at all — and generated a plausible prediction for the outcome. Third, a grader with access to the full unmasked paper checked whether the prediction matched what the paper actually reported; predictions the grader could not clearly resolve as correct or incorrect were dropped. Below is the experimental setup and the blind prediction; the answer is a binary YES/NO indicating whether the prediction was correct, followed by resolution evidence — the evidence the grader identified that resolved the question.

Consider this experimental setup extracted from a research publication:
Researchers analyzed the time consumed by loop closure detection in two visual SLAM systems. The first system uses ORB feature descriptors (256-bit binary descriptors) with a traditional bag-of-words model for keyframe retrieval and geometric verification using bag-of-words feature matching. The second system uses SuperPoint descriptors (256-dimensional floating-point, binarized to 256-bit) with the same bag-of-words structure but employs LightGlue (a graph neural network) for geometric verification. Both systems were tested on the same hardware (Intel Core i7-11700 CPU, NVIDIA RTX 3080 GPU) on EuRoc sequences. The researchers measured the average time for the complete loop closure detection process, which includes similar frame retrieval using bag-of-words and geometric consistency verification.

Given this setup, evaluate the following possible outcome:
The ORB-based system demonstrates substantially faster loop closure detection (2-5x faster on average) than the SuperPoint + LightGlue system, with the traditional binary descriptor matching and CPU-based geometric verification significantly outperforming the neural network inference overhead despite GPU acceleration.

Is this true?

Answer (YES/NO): NO